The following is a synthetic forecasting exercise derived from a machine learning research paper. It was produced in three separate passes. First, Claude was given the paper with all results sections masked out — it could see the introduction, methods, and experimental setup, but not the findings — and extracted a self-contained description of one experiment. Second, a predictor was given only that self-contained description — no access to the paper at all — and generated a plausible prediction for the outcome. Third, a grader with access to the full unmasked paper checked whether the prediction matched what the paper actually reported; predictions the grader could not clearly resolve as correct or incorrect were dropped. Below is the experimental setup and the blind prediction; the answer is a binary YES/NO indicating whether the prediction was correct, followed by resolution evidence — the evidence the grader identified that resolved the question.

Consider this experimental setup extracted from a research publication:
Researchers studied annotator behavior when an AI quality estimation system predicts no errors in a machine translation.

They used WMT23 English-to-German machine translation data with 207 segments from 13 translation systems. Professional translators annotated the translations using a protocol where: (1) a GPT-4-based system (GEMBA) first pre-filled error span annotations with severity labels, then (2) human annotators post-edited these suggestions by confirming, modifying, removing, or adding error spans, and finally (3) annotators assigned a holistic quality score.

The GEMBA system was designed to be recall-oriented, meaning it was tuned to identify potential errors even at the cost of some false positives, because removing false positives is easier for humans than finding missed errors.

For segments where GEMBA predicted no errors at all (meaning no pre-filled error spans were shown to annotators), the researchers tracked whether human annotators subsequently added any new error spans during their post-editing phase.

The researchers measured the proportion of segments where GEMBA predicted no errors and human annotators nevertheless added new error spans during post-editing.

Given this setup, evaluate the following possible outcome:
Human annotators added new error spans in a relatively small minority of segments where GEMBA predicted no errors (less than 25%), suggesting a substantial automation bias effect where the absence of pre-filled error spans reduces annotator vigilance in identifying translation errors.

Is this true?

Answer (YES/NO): NO